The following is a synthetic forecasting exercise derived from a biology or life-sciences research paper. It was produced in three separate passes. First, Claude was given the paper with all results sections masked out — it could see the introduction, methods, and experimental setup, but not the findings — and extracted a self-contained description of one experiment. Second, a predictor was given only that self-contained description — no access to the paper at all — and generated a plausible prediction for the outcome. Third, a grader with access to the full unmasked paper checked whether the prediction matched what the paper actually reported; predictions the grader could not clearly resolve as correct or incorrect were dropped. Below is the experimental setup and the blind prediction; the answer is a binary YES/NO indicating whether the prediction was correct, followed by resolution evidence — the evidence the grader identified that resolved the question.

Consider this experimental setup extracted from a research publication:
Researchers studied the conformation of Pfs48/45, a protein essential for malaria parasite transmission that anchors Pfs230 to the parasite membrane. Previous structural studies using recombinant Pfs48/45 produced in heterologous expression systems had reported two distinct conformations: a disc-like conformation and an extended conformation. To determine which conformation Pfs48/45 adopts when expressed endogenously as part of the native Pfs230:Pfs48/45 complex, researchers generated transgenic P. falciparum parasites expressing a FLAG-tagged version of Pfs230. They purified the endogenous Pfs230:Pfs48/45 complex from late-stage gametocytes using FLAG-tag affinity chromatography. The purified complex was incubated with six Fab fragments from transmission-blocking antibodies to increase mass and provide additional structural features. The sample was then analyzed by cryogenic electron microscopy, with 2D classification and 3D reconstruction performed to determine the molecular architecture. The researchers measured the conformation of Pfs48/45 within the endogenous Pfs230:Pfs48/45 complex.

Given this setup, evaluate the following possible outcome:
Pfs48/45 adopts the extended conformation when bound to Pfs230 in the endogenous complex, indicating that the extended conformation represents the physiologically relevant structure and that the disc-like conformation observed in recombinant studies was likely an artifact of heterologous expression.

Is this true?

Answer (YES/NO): NO